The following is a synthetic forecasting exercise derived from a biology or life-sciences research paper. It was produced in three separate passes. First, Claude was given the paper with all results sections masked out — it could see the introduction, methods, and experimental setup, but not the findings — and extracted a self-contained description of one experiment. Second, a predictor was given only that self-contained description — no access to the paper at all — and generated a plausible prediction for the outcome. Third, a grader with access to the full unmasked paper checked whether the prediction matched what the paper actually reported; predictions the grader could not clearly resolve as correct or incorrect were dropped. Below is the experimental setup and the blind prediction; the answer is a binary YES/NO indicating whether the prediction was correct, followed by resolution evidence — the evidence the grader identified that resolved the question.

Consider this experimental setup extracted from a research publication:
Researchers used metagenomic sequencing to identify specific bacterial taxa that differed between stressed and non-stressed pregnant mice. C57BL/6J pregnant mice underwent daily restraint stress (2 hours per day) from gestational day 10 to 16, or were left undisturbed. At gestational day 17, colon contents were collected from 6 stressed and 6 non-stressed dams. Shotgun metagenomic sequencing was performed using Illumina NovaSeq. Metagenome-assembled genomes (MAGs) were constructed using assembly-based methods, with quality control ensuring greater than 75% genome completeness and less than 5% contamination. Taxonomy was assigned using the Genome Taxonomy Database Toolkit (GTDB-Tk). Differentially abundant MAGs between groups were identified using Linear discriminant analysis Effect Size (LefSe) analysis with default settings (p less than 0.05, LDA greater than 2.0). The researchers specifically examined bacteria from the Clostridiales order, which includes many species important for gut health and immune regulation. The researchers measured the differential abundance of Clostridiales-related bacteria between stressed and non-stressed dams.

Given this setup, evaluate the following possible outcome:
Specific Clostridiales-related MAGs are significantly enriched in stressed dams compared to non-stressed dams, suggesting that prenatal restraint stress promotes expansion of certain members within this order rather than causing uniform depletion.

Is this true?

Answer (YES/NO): YES